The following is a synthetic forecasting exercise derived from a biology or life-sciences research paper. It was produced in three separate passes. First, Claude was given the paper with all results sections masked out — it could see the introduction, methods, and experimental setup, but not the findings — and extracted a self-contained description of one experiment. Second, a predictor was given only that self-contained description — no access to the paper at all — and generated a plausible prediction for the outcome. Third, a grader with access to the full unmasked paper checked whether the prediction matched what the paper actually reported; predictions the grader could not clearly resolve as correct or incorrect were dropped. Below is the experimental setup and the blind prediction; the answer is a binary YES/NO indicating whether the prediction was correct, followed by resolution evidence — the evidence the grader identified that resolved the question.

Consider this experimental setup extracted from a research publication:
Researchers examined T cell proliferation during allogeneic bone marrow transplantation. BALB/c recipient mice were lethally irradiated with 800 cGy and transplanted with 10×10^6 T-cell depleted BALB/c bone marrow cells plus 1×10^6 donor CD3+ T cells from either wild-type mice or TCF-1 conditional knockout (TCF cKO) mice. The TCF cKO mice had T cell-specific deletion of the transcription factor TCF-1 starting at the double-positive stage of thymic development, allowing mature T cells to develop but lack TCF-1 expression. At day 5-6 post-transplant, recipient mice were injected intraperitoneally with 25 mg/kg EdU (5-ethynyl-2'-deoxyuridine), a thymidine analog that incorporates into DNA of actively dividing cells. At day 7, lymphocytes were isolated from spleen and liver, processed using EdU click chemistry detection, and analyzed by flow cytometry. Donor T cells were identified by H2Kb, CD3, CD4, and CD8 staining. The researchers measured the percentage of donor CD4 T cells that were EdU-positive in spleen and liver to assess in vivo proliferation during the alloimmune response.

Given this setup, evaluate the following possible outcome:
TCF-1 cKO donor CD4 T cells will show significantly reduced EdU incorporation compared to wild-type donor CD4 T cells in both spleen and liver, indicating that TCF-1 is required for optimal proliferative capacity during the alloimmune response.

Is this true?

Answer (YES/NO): NO